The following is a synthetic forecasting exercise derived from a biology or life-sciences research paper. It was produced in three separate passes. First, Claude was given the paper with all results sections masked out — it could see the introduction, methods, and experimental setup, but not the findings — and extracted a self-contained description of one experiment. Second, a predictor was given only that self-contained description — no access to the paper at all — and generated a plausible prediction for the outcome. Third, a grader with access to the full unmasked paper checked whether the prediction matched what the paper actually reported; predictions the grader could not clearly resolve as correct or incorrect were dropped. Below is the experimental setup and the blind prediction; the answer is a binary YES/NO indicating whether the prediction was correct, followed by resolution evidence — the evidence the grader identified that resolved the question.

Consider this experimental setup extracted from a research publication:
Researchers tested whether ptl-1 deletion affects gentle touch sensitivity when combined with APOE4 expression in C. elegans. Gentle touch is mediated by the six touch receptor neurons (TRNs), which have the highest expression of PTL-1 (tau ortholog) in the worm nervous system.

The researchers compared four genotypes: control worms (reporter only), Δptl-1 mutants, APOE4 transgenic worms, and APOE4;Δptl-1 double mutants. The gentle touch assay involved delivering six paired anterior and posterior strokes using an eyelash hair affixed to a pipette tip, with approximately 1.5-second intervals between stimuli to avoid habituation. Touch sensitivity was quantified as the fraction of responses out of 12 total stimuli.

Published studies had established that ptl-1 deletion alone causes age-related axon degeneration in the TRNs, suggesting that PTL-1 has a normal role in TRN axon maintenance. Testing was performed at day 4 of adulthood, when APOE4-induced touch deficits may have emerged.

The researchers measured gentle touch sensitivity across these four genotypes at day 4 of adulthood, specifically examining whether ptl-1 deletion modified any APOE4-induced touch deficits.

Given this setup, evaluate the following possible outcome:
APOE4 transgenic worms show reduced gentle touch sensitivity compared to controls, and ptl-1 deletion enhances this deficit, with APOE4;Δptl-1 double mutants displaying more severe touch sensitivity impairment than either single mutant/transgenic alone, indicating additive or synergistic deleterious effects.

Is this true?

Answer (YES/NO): NO